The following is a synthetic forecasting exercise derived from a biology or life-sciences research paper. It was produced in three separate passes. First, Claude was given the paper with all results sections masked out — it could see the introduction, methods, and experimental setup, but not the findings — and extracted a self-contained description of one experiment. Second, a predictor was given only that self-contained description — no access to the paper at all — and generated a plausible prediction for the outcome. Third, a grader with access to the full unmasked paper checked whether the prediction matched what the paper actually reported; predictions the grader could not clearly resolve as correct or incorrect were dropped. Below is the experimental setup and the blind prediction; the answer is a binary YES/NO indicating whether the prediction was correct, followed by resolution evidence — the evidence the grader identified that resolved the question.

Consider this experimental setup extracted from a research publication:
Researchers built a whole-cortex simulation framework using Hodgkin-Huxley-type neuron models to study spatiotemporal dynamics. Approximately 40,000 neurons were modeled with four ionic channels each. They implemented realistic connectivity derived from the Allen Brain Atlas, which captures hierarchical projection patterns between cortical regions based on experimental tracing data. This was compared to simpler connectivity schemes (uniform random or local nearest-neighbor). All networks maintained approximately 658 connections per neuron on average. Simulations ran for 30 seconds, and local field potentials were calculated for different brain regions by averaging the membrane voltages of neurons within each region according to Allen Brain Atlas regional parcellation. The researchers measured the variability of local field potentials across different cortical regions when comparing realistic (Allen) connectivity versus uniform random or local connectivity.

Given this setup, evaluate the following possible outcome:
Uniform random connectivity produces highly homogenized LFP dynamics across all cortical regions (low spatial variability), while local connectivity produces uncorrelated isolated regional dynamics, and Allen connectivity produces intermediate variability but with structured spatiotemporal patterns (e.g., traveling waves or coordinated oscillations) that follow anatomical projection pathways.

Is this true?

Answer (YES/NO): NO